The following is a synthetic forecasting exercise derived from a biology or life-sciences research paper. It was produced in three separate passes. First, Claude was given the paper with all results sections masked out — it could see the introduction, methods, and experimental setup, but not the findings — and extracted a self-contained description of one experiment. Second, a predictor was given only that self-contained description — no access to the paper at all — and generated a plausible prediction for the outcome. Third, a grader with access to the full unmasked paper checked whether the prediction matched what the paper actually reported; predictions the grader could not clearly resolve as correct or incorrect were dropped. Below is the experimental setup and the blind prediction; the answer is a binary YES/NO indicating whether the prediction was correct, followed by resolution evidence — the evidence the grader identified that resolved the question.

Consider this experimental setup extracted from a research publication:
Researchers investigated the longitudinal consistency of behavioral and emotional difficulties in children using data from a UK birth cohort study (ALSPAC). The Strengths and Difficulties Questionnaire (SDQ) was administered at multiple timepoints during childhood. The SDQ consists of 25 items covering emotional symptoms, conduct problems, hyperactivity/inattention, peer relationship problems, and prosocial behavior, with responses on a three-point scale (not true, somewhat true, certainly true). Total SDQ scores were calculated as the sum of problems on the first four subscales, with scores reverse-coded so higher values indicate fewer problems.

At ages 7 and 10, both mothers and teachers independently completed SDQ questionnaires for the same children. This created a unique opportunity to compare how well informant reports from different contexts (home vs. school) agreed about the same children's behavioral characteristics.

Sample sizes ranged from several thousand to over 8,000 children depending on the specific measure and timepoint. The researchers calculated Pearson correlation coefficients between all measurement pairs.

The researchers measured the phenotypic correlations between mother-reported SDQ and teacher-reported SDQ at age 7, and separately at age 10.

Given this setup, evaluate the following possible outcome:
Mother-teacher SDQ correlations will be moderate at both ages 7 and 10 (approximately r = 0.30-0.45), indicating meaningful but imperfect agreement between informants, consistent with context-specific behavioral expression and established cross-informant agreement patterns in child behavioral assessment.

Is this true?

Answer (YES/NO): NO